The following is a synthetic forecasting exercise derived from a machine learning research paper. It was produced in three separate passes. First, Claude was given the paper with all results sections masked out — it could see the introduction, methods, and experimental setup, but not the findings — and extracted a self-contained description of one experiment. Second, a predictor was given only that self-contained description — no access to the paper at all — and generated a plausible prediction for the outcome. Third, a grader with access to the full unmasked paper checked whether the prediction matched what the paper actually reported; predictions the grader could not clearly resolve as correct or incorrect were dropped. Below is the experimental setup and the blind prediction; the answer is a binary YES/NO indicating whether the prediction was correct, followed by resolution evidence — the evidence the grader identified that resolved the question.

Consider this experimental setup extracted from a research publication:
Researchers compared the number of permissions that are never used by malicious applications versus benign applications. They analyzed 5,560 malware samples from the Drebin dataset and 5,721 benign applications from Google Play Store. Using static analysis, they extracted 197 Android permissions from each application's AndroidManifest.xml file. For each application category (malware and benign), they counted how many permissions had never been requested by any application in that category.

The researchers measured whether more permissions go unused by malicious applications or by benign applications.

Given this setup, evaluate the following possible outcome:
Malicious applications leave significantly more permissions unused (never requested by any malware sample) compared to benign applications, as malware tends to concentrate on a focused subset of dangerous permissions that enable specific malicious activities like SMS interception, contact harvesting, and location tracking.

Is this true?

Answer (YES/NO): YES